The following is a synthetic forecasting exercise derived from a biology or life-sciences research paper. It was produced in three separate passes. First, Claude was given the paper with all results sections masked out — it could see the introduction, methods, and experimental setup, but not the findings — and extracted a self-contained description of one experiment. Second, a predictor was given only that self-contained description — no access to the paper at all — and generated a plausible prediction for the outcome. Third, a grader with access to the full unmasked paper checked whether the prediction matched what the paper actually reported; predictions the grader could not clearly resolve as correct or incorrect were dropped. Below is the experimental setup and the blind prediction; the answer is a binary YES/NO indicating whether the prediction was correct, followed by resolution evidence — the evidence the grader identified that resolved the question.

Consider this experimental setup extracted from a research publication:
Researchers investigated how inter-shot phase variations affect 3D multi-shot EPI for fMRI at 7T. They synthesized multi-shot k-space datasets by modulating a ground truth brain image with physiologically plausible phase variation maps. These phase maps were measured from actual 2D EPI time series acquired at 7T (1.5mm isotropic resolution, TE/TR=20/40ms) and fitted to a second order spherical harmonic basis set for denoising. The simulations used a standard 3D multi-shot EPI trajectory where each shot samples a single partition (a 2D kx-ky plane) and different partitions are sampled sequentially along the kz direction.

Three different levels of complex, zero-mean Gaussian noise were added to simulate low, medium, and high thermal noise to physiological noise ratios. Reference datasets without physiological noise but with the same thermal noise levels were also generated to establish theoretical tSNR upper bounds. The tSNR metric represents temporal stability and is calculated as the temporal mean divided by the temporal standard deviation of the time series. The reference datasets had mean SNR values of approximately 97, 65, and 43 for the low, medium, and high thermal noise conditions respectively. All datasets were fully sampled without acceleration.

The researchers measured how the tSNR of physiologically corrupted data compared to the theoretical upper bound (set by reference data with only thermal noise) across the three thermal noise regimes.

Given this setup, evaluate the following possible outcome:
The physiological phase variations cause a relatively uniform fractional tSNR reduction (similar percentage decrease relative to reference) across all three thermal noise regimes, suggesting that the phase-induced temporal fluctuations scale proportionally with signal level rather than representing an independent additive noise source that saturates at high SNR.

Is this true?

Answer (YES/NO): NO